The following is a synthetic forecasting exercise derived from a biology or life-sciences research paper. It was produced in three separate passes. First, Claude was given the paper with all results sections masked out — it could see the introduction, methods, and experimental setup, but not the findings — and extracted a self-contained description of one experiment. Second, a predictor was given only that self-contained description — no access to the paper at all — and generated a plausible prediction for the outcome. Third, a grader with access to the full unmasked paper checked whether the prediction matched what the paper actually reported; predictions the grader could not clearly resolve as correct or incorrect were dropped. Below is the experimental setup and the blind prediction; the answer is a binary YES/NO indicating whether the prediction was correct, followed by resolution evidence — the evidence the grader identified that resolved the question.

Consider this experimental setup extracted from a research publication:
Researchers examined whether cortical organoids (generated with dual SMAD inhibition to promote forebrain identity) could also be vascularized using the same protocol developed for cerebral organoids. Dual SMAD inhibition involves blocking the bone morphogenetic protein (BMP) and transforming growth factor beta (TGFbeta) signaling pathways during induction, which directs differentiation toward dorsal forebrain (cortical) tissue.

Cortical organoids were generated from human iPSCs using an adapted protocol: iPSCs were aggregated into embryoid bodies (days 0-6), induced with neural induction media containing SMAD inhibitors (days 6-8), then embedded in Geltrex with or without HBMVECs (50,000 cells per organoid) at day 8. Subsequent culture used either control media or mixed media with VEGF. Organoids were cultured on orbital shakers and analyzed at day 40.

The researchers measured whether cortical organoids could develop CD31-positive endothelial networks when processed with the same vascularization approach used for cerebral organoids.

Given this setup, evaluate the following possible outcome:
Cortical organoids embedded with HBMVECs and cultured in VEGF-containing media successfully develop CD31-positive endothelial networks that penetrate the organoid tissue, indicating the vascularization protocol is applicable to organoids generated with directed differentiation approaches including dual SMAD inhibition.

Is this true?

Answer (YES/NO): NO